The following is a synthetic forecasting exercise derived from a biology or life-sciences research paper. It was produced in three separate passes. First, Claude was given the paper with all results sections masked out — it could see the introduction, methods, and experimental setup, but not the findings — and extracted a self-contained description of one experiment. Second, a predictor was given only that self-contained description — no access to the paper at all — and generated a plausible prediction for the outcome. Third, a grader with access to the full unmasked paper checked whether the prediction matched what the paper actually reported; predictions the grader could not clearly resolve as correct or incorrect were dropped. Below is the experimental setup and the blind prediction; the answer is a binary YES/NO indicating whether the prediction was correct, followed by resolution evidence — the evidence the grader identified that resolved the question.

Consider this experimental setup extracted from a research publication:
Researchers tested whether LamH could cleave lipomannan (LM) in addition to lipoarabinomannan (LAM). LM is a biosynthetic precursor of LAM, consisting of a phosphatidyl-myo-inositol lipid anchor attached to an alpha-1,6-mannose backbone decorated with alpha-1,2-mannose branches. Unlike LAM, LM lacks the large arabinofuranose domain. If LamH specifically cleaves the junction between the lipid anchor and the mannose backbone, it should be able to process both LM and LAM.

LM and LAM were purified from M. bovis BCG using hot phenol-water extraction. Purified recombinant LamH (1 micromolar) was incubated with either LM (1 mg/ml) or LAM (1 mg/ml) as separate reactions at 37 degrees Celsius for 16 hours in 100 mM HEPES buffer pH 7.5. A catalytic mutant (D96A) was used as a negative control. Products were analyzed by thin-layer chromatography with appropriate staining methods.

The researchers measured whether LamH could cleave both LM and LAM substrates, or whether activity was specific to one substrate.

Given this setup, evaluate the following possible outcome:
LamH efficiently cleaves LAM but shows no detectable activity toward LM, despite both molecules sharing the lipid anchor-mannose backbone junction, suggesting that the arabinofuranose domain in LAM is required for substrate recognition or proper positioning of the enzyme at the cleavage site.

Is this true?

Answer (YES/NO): NO